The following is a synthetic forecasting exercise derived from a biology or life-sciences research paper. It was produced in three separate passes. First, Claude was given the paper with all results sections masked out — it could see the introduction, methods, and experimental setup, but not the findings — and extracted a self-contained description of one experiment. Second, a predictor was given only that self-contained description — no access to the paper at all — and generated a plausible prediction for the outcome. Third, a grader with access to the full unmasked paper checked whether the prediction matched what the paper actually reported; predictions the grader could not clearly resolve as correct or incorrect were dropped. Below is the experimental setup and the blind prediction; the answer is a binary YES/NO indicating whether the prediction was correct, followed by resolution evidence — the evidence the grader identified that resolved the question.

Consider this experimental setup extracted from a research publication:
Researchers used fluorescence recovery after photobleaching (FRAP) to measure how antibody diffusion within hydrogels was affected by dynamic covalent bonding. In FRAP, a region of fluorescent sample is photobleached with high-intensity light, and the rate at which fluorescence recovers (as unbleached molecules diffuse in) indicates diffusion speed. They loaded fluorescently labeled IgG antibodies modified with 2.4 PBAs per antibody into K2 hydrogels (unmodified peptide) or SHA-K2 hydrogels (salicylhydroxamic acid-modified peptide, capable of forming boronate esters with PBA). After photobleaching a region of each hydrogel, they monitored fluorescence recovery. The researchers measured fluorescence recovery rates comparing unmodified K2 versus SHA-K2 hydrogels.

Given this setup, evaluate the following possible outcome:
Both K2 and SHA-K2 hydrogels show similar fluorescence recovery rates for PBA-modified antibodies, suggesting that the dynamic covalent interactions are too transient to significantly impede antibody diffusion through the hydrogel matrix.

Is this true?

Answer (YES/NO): NO